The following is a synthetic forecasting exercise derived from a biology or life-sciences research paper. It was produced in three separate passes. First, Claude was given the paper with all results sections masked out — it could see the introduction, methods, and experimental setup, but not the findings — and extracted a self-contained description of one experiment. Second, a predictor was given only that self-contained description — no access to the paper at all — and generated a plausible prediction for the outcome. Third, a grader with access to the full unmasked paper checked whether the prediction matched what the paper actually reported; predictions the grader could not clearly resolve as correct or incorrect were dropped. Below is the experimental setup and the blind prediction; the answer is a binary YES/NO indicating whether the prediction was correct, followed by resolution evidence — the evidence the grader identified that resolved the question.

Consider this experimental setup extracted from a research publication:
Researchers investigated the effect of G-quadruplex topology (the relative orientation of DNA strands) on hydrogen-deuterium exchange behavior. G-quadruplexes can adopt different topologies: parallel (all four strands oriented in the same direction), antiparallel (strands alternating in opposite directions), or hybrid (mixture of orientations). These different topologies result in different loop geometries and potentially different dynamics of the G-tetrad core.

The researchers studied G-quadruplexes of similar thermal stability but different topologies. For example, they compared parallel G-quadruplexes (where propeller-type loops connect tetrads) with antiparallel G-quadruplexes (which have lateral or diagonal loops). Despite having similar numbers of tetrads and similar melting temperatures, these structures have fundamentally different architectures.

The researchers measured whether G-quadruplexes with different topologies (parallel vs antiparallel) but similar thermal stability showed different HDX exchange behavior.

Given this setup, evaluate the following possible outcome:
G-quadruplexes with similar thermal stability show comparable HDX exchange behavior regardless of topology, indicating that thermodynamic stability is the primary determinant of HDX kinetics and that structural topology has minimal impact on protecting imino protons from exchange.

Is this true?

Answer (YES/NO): NO